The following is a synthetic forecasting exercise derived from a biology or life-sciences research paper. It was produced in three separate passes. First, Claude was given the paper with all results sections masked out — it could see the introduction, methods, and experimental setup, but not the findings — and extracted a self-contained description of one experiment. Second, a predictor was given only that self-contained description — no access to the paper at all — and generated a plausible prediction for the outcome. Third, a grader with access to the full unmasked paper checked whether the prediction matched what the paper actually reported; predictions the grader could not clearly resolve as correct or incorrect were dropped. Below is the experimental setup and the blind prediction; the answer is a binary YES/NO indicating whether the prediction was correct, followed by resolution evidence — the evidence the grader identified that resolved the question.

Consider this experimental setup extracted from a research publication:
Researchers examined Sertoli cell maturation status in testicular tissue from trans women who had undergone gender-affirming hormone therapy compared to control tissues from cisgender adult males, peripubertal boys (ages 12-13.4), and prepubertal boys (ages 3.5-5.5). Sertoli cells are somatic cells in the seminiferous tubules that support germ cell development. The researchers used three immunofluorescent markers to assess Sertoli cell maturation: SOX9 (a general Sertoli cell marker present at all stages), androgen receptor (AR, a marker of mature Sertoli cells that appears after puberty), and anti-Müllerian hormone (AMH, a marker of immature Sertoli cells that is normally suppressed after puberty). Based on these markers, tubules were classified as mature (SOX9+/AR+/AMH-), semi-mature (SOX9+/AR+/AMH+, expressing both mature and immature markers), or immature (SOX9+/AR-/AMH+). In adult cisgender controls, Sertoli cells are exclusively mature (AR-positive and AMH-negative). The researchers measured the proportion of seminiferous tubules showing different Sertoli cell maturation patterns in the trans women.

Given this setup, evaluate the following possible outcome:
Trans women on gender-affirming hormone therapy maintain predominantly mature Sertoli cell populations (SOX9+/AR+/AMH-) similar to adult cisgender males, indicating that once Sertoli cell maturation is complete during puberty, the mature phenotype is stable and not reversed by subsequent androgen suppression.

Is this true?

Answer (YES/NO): NO